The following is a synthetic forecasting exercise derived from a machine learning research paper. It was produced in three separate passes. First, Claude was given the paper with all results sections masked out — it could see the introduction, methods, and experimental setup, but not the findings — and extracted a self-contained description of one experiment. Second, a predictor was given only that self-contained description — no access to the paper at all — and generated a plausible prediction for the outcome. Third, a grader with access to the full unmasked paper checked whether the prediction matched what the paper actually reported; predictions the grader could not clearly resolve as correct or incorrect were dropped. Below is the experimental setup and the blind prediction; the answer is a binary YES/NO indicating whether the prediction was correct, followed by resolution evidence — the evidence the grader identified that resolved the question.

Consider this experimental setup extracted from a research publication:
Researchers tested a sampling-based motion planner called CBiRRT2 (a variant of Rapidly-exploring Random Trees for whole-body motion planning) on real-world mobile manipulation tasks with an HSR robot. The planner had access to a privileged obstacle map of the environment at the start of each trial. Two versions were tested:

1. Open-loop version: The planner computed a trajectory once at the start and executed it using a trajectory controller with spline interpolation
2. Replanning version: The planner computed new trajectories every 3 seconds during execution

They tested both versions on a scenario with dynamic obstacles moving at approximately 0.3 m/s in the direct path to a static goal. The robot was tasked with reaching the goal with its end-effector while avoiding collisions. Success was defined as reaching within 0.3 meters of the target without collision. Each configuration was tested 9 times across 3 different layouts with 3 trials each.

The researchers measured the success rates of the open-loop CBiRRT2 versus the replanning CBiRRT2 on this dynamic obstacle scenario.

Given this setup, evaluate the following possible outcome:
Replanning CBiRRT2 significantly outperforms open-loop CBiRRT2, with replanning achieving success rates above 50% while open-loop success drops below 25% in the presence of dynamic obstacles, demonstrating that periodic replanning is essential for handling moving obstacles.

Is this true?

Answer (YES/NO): NO